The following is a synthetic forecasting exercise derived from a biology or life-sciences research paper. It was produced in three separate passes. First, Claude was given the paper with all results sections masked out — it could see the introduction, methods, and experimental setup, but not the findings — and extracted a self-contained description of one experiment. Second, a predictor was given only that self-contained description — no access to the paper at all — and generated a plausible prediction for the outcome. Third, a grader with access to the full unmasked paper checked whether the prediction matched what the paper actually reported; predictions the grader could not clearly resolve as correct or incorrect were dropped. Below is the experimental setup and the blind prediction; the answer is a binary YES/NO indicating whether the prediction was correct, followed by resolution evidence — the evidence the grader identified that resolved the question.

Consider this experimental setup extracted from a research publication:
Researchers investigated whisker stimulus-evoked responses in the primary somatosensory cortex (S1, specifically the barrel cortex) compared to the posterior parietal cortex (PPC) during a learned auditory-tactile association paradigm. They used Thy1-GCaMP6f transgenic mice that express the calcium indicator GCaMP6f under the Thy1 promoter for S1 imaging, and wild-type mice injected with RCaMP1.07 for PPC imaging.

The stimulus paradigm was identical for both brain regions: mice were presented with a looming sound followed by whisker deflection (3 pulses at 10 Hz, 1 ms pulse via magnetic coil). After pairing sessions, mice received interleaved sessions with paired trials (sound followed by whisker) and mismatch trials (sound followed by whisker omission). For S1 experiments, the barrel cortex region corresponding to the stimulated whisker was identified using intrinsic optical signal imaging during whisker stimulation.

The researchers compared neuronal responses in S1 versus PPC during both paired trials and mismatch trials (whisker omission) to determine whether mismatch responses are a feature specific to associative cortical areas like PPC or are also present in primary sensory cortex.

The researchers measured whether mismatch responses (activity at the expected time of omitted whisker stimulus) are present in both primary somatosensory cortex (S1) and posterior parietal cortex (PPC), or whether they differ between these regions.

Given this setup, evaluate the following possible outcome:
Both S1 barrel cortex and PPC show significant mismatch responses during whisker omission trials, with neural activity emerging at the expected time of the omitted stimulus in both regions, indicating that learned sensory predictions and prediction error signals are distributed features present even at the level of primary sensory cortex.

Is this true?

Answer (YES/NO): NO